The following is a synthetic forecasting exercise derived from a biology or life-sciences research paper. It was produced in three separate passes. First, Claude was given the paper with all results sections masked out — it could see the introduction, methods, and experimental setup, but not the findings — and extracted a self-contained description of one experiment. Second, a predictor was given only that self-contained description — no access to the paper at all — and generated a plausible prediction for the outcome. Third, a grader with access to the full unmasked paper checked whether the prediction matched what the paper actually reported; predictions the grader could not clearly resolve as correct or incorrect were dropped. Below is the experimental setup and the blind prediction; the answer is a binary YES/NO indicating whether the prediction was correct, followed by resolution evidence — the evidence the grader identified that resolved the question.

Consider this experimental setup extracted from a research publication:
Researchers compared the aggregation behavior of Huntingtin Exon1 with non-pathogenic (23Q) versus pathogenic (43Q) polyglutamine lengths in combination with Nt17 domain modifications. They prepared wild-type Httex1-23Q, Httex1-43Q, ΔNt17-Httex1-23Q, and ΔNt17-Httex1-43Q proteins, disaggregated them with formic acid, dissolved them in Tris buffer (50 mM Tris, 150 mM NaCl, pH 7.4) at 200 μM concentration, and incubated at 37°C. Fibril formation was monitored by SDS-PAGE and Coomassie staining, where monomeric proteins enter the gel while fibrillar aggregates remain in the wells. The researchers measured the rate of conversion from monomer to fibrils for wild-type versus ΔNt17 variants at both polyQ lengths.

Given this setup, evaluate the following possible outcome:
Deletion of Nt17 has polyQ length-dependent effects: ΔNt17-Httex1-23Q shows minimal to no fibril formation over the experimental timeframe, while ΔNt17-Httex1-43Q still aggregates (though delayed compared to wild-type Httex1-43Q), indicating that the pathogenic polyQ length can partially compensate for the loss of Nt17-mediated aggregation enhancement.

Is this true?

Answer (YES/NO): YES